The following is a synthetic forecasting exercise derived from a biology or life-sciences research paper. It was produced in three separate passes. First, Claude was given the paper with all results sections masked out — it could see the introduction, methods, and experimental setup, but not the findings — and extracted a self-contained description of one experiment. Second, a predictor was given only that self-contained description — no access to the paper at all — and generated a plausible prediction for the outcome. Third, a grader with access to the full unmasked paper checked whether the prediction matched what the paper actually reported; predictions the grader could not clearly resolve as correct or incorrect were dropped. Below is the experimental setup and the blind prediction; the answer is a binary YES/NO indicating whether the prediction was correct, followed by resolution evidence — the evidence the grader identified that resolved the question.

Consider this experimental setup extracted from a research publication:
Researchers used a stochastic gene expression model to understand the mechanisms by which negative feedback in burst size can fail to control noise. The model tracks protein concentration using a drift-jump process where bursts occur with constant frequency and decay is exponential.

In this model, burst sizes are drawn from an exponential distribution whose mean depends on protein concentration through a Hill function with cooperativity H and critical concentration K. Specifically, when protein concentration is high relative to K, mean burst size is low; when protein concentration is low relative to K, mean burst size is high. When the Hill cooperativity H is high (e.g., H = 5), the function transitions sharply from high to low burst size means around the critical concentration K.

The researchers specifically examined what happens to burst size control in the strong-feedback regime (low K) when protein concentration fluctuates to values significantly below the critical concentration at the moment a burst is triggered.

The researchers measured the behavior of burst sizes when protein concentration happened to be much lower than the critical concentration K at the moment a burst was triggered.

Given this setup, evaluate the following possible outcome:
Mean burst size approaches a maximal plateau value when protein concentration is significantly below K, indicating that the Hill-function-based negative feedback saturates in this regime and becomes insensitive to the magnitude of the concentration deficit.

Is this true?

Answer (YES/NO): YES